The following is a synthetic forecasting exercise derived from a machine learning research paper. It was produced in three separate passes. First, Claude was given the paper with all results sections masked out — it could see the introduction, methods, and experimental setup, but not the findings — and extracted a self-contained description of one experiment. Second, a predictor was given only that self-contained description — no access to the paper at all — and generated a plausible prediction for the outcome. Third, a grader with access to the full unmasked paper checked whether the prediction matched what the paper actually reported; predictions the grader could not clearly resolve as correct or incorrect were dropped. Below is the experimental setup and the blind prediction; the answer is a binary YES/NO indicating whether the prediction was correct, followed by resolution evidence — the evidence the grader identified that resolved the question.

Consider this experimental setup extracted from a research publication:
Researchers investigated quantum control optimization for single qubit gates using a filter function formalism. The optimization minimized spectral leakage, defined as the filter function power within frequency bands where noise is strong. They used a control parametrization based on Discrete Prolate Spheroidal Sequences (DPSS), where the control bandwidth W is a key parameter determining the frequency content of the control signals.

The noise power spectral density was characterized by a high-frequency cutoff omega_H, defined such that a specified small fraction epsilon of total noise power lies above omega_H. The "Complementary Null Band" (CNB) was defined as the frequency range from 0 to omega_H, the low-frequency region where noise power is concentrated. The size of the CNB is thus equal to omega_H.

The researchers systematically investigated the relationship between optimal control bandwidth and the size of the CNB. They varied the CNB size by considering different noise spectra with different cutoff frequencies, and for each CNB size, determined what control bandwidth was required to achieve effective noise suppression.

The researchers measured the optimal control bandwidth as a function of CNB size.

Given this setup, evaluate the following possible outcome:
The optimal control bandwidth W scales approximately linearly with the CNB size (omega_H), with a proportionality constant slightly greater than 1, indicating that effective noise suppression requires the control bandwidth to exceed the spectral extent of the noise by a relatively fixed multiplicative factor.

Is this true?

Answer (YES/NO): NO